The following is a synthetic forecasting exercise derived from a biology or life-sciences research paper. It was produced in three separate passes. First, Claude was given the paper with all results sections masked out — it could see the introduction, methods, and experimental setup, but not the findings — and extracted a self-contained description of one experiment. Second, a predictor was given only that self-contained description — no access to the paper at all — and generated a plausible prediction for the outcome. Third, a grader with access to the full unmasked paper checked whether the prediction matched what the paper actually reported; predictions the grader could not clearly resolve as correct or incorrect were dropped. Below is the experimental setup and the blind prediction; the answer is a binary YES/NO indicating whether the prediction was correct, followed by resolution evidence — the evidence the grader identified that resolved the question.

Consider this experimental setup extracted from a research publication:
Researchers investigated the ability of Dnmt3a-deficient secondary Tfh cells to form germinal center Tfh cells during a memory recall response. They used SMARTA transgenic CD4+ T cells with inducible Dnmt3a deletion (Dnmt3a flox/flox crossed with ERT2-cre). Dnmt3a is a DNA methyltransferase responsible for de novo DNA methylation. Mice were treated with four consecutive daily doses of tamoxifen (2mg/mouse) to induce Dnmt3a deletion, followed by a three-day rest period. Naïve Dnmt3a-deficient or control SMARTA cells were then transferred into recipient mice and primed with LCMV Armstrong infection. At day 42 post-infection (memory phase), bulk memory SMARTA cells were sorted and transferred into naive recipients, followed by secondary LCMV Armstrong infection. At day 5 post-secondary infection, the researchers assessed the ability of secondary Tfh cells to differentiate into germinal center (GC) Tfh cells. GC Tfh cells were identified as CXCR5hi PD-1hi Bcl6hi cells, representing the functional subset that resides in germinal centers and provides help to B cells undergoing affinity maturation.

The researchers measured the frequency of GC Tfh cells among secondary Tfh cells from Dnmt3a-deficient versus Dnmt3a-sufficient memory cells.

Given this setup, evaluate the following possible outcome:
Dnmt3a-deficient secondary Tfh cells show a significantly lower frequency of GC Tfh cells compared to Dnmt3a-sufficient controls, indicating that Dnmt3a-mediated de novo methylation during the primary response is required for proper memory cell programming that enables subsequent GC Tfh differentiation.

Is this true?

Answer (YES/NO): NO